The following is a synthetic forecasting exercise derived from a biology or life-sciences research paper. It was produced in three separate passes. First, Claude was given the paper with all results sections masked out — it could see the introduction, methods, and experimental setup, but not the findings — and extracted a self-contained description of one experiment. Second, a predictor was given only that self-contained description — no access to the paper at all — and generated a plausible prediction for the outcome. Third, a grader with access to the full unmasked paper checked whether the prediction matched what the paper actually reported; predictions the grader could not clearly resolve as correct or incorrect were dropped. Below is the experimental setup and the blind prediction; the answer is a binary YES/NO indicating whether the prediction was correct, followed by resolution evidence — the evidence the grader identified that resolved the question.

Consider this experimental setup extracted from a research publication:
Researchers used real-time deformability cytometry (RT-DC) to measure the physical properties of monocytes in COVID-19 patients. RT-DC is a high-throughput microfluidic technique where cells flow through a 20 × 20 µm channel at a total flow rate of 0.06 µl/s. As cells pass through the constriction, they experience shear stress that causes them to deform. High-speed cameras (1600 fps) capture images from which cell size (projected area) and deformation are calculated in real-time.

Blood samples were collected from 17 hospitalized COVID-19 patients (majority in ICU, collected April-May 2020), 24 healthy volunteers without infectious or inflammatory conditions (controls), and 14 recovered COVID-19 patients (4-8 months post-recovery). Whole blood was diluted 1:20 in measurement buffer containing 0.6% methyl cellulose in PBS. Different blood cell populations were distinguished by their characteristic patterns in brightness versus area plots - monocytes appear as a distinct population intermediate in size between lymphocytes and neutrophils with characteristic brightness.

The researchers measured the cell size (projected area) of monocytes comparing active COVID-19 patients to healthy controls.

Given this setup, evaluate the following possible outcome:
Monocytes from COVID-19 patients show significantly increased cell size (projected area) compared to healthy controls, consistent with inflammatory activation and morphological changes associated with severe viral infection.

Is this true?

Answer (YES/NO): YES